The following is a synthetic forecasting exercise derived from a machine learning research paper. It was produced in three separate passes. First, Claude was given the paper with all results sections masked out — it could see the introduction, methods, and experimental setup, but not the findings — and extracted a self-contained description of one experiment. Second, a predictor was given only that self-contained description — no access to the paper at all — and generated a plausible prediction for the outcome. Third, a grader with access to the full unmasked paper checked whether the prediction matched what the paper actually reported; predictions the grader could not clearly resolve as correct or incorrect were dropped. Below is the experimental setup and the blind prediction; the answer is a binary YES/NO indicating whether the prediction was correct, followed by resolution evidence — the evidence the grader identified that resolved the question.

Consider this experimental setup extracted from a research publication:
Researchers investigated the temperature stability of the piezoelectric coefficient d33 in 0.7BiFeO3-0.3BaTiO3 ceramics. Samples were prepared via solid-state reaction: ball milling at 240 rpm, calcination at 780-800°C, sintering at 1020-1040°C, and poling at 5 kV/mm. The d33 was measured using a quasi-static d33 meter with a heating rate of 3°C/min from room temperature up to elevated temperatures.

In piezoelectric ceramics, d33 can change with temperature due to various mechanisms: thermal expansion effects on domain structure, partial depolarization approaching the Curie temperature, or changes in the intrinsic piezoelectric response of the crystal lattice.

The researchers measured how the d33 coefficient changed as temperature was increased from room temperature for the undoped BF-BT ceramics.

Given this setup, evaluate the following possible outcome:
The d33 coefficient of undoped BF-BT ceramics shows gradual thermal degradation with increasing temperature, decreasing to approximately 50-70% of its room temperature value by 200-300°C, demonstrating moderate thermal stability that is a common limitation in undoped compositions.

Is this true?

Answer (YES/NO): NO